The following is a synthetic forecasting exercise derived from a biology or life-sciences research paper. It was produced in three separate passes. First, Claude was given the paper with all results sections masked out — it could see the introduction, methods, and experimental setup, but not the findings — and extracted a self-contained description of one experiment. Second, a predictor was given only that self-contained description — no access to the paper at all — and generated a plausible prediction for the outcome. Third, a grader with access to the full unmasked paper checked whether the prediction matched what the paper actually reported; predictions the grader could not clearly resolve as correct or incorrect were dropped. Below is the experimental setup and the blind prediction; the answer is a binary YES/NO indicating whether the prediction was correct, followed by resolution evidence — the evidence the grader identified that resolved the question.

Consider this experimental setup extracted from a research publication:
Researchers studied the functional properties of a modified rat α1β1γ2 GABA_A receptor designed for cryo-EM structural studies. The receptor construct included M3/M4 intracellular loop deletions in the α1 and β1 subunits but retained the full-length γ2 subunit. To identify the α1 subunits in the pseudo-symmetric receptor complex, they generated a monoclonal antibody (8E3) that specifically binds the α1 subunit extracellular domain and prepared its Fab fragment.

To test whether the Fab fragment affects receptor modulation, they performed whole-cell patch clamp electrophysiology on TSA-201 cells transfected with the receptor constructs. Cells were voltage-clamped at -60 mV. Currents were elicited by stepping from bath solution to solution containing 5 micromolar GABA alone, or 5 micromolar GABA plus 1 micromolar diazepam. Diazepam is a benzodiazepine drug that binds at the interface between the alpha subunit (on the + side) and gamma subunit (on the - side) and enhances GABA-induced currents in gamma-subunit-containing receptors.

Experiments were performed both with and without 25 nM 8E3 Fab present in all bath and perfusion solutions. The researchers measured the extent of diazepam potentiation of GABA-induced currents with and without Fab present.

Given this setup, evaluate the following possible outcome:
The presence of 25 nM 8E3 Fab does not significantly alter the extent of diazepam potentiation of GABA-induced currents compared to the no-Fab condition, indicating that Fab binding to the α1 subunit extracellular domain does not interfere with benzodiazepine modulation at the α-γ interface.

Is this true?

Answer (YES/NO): NO